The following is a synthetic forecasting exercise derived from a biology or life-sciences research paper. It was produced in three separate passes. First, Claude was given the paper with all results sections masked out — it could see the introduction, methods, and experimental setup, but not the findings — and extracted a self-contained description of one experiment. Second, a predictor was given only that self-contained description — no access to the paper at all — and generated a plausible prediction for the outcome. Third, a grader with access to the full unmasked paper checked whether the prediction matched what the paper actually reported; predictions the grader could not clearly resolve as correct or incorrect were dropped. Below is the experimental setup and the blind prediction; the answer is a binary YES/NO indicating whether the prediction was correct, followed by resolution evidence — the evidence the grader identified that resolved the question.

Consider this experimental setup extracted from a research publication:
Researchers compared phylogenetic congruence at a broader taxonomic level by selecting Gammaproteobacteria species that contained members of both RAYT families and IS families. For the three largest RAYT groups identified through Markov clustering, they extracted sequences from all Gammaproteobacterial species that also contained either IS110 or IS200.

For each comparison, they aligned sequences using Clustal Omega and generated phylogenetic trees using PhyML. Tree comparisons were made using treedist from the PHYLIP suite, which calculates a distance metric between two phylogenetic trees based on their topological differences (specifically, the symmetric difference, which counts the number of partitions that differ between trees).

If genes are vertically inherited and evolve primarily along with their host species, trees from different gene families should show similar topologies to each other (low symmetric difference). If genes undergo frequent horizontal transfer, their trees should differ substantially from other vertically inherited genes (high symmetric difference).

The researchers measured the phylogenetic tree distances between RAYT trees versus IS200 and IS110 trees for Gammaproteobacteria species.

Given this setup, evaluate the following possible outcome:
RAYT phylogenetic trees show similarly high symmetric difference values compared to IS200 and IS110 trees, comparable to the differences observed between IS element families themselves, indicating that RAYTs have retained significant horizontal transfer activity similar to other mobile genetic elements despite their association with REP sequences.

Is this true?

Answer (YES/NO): YES